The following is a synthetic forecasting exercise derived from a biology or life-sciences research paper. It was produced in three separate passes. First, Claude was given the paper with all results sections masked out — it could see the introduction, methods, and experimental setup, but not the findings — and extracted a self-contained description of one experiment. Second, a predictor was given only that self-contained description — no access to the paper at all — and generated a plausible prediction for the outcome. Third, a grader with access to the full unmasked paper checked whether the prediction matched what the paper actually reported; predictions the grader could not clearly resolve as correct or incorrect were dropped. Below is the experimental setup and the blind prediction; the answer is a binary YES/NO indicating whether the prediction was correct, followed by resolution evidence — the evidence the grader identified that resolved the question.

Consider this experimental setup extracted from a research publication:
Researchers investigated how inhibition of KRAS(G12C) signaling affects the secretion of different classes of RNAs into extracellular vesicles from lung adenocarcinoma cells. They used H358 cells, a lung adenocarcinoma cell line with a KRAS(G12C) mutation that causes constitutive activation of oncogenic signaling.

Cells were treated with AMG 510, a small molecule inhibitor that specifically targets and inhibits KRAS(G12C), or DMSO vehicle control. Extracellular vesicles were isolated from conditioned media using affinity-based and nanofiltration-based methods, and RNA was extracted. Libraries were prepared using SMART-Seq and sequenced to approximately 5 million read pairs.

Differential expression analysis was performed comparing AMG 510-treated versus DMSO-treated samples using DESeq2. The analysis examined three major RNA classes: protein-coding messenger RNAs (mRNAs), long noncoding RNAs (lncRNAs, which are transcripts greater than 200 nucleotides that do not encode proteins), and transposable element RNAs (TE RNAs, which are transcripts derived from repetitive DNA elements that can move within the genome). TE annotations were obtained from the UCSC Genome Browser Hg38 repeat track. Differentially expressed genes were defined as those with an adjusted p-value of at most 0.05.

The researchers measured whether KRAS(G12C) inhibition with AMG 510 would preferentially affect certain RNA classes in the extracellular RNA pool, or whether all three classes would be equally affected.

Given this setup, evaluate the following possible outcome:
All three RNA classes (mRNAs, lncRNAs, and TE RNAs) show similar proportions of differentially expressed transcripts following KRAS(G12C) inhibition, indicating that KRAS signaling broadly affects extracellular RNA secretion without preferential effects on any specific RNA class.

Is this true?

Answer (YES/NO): NO